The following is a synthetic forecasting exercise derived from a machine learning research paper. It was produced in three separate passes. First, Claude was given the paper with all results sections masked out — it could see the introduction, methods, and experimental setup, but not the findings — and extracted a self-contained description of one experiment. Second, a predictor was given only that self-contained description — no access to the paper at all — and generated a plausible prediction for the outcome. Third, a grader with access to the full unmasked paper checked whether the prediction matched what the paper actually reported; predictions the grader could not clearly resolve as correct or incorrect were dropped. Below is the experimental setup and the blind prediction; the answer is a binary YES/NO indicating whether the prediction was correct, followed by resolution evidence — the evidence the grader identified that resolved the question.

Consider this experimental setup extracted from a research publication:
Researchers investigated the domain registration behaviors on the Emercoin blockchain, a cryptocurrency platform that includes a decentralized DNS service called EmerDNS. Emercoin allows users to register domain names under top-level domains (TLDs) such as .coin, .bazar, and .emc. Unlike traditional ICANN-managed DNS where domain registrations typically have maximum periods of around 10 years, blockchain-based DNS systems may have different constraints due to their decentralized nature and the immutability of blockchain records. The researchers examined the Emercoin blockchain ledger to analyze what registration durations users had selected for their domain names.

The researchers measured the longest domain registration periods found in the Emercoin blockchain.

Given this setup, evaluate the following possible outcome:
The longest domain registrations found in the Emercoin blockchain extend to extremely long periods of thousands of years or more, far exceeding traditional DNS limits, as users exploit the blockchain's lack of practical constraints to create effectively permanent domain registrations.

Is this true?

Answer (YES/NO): YES